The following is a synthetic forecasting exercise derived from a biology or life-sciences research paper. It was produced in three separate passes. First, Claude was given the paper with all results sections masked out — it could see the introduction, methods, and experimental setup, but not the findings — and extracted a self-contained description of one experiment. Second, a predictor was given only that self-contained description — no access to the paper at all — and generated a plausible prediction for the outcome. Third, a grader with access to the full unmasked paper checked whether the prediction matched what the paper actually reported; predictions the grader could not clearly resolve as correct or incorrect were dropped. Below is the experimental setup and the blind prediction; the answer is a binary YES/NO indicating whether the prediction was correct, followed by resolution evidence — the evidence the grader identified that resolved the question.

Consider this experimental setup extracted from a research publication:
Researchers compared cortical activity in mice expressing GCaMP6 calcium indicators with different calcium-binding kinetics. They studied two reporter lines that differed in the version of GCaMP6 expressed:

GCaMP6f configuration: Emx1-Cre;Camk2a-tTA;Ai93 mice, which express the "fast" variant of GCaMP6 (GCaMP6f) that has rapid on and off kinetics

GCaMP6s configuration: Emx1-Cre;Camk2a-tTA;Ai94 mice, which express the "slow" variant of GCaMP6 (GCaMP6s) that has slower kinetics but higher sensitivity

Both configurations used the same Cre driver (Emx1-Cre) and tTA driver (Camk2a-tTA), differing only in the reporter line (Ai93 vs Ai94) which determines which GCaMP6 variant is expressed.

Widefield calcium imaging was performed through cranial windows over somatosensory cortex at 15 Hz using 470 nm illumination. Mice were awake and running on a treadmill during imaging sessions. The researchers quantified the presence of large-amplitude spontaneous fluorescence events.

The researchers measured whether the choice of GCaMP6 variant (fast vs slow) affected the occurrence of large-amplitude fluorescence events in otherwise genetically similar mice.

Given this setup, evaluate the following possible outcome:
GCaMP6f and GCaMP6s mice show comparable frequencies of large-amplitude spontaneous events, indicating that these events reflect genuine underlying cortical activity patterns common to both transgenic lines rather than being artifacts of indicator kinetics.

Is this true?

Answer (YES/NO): NO